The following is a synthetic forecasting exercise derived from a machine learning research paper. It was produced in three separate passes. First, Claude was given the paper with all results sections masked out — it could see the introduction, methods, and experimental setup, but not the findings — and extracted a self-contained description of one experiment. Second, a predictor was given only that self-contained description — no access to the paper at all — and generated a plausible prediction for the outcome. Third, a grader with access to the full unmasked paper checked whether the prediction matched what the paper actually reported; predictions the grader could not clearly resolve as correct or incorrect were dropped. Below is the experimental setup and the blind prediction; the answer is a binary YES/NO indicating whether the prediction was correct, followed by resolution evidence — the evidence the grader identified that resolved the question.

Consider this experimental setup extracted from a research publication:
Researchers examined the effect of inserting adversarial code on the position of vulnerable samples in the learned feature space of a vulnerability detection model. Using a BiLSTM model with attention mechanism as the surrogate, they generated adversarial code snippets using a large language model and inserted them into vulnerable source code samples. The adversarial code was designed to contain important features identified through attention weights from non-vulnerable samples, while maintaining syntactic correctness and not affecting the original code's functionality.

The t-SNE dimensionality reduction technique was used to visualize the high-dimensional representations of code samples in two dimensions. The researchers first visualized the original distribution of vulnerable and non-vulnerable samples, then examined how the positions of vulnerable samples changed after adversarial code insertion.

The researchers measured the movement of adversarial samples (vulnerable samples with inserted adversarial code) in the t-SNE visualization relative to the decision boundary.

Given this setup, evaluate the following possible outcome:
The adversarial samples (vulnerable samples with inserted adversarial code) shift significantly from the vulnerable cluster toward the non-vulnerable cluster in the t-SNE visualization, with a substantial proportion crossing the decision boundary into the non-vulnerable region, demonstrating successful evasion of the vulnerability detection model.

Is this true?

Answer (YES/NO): YES